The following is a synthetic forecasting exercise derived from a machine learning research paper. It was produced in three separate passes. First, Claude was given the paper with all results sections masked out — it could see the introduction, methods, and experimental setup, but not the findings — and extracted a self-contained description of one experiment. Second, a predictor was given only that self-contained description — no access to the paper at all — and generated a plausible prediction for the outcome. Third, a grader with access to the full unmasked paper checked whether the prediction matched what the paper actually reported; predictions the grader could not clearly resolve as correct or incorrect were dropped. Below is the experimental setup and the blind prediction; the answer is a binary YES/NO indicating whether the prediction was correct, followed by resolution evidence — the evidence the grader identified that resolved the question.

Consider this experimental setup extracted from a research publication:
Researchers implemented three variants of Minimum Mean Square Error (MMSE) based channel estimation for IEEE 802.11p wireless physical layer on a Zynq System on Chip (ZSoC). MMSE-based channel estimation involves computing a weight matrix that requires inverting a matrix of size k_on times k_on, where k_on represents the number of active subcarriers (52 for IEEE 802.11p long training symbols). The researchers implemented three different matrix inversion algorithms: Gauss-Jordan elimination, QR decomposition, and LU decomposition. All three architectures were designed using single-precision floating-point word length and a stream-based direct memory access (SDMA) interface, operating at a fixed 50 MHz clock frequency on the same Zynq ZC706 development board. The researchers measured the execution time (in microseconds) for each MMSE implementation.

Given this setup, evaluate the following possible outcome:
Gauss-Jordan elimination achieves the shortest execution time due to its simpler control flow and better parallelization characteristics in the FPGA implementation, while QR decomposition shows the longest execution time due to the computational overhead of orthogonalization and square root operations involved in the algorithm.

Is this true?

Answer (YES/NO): NO